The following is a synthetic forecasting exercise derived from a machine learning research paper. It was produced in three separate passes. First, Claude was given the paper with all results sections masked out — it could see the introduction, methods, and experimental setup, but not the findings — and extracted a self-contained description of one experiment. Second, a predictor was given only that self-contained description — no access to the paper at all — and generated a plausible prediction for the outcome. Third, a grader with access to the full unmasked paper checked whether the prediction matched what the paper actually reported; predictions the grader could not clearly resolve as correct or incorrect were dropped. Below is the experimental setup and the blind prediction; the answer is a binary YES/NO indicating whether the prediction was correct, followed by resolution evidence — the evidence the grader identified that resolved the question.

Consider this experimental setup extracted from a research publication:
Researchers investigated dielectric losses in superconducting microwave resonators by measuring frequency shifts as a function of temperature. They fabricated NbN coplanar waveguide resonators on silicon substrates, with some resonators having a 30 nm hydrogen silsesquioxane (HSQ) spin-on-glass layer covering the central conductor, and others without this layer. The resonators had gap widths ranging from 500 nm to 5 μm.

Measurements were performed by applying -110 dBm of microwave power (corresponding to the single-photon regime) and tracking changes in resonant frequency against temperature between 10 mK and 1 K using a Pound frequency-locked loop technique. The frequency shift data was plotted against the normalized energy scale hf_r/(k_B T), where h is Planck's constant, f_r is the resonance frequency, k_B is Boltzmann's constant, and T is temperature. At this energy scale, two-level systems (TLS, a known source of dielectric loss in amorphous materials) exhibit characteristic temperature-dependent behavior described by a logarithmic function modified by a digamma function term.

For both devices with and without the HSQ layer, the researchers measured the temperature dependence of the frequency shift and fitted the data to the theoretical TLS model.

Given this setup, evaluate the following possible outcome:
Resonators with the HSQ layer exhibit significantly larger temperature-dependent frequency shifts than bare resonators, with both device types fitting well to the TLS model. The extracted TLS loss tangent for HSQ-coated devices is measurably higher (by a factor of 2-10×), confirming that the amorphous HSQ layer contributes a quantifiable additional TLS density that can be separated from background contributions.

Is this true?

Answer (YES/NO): NO